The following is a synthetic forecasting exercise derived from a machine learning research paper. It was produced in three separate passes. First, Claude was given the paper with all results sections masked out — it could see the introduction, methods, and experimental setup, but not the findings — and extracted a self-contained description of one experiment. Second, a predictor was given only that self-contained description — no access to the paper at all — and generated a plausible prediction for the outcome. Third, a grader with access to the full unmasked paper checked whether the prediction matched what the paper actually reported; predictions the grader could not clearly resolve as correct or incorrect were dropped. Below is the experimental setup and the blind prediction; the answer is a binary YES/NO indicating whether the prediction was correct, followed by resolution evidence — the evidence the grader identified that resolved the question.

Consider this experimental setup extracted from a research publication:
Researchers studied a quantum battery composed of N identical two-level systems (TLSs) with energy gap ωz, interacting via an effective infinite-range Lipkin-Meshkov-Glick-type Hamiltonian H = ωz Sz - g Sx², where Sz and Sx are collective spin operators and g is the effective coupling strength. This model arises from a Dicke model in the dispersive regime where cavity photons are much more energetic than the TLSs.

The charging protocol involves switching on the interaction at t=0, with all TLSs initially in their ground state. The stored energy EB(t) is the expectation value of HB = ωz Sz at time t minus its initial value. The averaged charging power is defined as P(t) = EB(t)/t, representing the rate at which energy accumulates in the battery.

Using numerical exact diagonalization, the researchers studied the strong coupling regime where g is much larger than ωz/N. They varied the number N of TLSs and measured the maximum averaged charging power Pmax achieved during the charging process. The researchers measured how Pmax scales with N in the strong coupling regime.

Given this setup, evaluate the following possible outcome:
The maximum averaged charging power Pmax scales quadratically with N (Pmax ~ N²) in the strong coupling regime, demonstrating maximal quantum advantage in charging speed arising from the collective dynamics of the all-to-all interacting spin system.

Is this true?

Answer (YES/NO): NO